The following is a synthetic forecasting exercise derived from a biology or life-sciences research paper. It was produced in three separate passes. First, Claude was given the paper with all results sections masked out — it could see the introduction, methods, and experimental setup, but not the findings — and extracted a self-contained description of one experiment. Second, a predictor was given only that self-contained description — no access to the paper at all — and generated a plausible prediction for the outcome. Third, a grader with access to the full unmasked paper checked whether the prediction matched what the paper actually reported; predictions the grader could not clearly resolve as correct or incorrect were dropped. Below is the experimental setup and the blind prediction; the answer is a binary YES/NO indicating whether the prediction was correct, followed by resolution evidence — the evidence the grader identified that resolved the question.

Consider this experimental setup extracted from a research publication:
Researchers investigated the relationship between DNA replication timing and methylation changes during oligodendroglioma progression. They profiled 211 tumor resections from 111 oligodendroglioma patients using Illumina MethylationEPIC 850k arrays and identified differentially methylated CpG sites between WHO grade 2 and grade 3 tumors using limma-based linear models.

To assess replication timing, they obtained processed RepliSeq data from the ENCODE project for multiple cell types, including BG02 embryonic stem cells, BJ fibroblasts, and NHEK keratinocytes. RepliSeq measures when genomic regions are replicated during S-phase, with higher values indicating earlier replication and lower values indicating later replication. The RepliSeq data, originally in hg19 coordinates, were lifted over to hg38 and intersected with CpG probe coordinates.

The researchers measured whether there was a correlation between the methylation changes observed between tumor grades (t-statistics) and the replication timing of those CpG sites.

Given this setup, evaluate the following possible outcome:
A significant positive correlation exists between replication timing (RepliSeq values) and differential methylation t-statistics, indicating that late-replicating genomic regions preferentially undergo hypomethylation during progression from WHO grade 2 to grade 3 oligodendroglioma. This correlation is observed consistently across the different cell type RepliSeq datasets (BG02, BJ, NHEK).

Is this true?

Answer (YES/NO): NO